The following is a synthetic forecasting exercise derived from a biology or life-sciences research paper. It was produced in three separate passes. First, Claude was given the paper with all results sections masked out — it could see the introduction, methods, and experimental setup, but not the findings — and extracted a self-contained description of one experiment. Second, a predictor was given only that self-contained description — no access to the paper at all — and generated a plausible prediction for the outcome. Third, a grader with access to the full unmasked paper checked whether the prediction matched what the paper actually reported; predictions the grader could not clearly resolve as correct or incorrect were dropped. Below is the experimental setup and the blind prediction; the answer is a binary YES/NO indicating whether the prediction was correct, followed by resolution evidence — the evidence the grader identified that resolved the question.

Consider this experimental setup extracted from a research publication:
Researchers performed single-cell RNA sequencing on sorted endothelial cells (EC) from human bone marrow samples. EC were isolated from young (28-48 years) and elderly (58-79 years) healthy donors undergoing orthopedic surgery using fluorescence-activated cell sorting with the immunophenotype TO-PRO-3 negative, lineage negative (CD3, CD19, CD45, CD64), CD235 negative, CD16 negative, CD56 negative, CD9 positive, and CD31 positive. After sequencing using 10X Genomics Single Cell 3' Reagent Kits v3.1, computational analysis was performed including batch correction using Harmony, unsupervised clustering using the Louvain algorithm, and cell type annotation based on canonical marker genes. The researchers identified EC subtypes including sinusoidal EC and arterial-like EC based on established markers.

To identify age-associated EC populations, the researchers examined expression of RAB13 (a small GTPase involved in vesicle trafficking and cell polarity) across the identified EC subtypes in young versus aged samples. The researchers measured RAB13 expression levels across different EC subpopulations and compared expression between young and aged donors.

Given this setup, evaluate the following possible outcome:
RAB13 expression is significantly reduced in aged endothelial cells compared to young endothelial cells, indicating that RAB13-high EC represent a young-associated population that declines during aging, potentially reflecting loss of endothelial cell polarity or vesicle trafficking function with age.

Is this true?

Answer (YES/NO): NO